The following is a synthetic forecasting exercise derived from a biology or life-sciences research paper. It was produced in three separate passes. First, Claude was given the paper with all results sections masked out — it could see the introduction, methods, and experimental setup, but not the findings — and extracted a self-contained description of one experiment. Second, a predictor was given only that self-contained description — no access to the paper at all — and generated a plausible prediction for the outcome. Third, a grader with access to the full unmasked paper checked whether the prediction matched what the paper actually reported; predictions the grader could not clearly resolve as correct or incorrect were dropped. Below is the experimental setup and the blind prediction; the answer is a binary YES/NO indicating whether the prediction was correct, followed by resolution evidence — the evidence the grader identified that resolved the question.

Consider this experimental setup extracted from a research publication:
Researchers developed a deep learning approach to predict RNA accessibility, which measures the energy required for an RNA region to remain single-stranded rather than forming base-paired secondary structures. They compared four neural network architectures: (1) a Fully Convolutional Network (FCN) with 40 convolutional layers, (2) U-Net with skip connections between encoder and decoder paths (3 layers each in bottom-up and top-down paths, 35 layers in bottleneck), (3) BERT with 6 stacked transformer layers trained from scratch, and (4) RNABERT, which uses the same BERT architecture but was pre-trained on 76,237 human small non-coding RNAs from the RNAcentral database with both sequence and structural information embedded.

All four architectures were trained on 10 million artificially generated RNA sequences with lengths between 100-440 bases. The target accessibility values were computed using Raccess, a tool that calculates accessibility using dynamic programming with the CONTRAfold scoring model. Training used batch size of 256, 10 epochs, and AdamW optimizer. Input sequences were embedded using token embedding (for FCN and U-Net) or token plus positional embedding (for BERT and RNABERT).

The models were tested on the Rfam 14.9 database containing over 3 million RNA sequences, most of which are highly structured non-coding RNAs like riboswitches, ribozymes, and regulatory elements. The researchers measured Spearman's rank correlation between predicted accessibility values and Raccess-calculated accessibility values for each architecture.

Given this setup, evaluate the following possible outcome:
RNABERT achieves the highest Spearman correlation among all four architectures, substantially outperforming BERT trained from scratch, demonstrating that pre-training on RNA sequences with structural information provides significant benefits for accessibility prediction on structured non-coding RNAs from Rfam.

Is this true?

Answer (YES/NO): NO